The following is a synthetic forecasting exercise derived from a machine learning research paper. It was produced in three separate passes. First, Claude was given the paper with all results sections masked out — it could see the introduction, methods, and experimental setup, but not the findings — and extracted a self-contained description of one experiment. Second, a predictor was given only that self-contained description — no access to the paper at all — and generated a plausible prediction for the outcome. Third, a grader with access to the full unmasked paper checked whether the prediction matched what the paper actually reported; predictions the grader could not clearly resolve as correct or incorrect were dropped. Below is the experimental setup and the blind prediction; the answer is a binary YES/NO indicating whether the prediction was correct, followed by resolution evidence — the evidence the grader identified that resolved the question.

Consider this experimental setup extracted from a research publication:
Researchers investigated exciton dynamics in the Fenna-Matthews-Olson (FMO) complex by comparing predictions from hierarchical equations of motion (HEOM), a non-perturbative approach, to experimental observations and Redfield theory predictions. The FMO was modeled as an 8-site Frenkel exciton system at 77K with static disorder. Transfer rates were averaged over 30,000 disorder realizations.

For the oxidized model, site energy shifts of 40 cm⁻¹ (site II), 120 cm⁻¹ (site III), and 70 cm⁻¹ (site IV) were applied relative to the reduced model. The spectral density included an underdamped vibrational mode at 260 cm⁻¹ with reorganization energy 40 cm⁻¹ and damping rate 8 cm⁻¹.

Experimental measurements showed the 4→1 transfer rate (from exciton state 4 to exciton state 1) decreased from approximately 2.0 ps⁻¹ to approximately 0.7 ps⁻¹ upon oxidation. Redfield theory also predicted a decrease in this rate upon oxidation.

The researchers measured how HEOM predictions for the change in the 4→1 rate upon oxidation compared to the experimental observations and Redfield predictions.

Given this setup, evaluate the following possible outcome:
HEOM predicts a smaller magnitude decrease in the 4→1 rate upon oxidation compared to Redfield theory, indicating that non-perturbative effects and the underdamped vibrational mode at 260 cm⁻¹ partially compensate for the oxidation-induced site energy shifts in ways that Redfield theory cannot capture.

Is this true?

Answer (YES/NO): NO